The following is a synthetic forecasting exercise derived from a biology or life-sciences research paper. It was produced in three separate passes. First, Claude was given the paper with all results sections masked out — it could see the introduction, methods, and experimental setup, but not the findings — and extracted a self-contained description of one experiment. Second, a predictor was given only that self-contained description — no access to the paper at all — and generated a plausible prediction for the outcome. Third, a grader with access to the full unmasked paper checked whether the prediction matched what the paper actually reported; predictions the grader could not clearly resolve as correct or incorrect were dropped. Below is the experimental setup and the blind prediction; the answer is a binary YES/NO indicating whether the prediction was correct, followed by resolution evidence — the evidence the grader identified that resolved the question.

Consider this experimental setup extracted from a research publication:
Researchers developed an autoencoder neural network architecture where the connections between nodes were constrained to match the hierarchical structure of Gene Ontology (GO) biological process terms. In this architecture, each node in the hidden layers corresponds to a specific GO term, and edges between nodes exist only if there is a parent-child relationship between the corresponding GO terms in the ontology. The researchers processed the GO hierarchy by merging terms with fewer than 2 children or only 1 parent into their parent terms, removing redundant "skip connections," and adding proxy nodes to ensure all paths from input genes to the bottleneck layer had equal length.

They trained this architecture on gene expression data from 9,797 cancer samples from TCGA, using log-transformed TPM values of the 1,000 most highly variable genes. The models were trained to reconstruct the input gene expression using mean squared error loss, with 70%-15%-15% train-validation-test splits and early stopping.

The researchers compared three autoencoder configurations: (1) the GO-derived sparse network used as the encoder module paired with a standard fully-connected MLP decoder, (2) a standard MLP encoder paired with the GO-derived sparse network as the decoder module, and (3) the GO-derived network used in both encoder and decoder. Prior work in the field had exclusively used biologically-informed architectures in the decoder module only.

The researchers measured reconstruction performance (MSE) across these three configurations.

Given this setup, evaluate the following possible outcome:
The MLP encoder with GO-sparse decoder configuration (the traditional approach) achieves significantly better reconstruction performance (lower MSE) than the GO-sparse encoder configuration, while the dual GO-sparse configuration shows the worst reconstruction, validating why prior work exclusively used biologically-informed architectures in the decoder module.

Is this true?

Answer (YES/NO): NO